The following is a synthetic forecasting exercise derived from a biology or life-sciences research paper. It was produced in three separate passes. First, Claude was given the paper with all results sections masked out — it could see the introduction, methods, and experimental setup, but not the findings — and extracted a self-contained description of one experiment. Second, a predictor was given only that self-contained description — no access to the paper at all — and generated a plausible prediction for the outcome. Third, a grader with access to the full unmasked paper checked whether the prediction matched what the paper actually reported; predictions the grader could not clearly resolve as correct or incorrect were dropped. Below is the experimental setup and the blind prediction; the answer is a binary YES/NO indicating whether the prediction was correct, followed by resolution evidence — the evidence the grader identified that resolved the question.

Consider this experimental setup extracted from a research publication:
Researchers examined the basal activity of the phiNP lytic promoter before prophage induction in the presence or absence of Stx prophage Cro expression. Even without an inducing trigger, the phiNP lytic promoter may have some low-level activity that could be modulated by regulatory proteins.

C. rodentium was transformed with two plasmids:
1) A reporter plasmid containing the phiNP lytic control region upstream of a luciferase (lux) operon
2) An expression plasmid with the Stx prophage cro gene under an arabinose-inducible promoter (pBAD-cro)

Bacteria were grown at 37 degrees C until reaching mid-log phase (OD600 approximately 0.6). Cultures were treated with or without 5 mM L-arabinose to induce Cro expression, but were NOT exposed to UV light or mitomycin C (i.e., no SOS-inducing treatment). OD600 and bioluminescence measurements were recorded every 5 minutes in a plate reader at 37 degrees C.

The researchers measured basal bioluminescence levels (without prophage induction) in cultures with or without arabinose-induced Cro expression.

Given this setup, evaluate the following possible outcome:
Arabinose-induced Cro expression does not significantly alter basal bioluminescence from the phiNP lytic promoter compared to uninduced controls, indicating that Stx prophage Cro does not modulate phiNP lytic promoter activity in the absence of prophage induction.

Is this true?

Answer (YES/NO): NO